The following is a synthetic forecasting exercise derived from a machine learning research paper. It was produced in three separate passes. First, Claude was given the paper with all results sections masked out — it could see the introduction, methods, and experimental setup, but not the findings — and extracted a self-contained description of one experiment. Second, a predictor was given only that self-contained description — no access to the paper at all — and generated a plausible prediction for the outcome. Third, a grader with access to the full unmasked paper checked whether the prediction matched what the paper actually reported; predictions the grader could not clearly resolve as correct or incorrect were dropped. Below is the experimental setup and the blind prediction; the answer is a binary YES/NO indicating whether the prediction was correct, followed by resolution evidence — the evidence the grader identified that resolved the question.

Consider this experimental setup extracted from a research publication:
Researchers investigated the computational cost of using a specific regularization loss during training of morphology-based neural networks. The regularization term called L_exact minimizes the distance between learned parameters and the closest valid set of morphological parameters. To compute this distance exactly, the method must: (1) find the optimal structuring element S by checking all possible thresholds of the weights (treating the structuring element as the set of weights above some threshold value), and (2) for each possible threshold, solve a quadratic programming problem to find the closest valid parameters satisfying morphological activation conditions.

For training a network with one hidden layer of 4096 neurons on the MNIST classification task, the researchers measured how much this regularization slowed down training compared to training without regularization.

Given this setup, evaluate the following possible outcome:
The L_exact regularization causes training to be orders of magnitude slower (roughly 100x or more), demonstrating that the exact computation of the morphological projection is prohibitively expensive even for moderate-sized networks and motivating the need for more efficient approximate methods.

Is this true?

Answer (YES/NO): NO